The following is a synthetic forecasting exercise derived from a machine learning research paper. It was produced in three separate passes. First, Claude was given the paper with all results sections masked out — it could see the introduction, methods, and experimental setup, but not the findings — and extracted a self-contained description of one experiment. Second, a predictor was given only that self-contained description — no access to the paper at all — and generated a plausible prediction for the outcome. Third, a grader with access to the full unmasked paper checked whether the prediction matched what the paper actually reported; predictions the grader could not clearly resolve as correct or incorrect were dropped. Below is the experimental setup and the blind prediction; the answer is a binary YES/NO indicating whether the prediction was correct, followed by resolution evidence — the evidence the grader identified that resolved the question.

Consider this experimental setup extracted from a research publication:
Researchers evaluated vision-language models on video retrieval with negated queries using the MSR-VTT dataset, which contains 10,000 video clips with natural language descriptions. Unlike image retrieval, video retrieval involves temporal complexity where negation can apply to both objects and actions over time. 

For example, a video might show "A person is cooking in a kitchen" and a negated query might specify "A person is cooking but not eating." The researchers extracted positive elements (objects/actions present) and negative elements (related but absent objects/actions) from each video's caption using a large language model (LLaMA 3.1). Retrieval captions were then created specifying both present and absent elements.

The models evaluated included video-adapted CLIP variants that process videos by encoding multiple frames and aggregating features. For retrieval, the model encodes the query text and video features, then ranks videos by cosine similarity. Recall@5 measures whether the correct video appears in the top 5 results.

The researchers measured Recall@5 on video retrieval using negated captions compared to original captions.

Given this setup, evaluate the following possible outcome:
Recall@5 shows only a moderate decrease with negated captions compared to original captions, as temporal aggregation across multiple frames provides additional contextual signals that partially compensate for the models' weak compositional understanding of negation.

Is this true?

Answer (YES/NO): NO